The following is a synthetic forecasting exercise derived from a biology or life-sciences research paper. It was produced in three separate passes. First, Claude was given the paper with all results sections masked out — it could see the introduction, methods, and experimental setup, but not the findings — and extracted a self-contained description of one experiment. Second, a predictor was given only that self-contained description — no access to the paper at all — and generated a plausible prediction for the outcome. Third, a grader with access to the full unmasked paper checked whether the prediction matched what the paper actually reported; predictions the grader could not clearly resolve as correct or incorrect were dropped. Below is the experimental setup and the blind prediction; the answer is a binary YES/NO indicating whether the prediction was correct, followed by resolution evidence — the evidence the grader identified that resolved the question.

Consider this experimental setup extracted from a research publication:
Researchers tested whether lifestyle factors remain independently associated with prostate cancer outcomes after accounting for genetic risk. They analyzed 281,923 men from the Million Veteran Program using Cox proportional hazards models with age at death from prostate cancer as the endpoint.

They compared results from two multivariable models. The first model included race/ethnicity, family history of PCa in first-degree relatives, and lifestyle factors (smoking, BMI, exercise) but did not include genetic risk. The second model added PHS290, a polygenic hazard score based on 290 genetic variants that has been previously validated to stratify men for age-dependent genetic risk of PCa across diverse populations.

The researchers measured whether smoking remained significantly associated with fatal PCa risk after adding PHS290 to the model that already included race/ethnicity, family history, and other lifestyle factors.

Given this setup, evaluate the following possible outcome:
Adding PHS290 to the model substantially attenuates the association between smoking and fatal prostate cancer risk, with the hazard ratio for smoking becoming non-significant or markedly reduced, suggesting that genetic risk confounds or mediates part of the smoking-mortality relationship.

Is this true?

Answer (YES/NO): NO